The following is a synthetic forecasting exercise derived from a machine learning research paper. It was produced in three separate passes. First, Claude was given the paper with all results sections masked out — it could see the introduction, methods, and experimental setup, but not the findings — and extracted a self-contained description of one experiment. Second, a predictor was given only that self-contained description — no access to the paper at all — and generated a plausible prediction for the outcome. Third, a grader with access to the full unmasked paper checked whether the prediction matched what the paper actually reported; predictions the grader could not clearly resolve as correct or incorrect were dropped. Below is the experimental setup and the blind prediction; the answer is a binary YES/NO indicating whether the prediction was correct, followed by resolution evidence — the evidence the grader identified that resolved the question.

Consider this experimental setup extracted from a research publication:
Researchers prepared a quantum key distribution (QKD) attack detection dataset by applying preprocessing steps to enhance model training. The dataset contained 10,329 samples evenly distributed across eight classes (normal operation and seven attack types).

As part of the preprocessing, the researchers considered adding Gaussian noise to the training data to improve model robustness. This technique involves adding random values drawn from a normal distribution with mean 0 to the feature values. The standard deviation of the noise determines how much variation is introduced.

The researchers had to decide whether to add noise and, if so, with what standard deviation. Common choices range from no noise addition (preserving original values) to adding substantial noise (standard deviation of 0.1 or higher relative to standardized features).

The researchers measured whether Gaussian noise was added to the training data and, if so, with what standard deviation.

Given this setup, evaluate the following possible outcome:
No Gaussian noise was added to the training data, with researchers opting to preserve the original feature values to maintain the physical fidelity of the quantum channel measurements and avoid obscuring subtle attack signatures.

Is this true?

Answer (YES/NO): NO